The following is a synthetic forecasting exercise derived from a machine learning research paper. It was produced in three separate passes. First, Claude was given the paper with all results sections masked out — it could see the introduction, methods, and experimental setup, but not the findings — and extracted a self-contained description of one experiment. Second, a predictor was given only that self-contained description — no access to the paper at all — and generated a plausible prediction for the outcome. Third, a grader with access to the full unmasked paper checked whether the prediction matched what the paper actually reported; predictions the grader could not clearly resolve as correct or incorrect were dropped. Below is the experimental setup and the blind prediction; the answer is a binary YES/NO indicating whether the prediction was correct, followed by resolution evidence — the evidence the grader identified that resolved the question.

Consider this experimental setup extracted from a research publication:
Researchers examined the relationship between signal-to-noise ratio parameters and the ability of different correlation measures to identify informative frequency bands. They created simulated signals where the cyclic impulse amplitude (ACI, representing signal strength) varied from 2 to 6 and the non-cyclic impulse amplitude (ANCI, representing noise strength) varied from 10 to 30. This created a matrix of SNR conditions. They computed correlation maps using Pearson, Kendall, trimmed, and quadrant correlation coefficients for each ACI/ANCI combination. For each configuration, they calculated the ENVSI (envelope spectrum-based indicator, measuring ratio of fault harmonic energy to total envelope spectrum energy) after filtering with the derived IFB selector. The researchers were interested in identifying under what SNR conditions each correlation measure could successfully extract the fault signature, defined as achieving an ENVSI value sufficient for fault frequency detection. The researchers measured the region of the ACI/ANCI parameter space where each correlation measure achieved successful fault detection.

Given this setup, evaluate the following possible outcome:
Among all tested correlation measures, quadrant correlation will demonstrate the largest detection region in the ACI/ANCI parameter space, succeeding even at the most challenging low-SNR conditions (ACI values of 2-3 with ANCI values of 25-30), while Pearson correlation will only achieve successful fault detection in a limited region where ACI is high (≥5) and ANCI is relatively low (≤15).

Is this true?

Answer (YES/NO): NO